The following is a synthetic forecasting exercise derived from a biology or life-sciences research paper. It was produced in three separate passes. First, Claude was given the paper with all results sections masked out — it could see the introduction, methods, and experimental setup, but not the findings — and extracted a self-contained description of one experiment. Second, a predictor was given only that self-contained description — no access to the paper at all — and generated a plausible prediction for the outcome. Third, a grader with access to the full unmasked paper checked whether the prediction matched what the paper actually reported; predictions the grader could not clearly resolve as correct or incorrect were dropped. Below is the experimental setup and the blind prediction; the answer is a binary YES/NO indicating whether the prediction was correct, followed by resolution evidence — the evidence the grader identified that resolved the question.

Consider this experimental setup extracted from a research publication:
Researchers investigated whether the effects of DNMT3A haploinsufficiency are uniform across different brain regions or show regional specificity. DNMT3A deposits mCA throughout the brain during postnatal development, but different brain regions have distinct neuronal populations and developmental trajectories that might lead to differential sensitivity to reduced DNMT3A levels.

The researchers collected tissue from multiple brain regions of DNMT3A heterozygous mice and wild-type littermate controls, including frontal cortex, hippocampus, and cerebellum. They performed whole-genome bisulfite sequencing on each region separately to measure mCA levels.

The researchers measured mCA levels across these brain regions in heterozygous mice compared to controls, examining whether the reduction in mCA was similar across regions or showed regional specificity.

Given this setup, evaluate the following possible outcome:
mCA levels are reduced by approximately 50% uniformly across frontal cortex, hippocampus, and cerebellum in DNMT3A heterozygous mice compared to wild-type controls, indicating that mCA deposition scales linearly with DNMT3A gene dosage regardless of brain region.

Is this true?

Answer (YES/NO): NO